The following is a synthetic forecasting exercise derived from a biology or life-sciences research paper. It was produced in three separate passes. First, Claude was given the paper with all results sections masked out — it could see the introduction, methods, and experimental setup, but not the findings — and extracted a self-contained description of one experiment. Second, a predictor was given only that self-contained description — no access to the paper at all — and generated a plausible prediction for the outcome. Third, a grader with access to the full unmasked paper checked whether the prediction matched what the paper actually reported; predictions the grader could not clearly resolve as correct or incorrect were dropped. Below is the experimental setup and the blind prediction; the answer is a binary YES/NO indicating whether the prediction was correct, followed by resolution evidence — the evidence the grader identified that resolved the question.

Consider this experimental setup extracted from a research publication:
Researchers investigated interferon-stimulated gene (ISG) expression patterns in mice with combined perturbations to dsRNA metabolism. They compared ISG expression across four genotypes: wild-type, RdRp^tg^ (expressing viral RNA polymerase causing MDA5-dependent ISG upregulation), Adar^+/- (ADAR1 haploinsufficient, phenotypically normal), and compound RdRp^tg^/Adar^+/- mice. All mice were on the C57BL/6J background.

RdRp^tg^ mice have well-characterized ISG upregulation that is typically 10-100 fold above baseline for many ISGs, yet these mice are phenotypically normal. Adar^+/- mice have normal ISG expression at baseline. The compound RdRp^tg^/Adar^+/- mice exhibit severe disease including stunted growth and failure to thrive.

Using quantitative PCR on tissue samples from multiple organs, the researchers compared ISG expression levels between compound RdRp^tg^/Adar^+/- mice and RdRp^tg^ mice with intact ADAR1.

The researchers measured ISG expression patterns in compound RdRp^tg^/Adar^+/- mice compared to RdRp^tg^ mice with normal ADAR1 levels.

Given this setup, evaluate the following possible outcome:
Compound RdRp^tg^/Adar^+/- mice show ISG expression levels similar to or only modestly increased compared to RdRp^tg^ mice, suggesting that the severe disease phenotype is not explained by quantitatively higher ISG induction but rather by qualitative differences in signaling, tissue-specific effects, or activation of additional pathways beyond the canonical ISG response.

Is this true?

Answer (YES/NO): NO